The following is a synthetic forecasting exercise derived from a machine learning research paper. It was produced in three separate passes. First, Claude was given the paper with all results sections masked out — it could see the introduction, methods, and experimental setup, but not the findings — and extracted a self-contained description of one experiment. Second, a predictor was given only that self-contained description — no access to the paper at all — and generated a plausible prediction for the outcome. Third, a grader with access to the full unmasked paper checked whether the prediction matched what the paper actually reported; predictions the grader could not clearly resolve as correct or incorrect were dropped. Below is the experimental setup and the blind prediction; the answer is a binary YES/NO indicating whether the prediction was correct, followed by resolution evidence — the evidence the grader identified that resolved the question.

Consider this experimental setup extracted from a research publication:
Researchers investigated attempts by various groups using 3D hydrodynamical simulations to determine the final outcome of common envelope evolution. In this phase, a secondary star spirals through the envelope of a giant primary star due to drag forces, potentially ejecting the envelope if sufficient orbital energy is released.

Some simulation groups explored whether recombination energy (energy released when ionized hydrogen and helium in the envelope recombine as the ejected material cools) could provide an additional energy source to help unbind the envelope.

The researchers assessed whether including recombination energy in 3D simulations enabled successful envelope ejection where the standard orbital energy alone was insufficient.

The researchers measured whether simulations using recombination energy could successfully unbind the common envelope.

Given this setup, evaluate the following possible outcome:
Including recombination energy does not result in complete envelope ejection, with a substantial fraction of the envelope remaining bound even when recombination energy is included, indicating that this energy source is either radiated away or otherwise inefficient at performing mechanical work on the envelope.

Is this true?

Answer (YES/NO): NO